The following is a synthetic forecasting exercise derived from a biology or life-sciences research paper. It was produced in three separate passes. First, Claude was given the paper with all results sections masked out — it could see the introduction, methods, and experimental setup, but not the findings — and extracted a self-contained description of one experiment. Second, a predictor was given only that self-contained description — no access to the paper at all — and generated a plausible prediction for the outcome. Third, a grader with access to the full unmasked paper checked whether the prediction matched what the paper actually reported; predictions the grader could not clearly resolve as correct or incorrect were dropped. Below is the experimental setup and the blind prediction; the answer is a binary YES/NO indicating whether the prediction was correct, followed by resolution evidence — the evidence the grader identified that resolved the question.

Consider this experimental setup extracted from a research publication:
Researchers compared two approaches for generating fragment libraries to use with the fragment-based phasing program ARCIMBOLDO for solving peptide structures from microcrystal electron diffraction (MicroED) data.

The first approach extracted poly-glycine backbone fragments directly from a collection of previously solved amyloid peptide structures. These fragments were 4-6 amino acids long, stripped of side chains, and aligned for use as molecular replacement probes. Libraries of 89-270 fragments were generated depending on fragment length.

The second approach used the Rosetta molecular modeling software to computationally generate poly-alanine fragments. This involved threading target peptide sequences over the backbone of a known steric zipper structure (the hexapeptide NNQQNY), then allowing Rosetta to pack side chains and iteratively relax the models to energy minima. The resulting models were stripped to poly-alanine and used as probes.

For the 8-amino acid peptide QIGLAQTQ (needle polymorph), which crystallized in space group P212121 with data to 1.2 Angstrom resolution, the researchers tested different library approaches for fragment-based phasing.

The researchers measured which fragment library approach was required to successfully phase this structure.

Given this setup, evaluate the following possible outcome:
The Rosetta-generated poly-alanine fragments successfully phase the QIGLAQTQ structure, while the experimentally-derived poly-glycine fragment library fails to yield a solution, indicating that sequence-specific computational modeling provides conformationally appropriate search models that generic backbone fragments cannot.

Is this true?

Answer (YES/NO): NO